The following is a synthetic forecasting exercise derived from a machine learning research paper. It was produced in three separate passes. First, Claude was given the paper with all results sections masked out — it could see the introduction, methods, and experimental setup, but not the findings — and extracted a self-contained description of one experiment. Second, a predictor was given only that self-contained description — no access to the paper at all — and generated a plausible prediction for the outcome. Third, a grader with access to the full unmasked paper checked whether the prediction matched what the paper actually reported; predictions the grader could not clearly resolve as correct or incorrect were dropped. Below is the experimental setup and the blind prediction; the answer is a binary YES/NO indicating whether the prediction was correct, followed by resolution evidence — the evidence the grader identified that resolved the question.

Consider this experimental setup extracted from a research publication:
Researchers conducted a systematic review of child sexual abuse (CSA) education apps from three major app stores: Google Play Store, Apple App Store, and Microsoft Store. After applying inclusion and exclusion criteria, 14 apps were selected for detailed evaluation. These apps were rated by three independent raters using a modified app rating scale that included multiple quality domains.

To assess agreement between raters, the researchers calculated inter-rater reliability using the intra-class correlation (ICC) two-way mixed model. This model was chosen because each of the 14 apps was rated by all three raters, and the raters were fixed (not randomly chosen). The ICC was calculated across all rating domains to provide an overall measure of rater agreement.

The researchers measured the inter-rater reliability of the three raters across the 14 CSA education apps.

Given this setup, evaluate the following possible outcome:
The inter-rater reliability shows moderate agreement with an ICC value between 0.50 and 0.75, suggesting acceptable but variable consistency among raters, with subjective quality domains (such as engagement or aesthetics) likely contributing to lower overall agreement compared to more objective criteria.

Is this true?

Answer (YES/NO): NO